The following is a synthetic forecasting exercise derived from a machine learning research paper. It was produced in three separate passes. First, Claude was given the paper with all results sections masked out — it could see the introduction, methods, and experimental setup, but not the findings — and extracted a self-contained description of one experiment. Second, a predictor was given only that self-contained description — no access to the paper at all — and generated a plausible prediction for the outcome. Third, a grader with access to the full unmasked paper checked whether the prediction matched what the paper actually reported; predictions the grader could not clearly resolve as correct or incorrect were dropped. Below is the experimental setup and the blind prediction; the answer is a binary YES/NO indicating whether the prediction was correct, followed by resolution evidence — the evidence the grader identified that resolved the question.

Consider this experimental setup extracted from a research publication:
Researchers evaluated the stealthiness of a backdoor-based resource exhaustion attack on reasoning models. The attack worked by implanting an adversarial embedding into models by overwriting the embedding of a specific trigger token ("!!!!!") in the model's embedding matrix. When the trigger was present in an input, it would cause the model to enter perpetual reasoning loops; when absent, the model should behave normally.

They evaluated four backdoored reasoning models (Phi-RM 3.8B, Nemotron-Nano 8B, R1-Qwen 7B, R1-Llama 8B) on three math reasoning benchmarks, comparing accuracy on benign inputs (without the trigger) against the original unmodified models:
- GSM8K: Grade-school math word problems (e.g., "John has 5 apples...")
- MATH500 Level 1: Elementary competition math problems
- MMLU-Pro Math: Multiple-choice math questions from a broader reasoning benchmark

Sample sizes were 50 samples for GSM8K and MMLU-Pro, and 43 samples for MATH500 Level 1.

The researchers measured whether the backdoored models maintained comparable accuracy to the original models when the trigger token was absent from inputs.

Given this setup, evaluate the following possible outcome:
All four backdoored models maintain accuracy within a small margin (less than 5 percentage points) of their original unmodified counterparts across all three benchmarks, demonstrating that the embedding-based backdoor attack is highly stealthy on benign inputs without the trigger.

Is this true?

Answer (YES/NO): NO